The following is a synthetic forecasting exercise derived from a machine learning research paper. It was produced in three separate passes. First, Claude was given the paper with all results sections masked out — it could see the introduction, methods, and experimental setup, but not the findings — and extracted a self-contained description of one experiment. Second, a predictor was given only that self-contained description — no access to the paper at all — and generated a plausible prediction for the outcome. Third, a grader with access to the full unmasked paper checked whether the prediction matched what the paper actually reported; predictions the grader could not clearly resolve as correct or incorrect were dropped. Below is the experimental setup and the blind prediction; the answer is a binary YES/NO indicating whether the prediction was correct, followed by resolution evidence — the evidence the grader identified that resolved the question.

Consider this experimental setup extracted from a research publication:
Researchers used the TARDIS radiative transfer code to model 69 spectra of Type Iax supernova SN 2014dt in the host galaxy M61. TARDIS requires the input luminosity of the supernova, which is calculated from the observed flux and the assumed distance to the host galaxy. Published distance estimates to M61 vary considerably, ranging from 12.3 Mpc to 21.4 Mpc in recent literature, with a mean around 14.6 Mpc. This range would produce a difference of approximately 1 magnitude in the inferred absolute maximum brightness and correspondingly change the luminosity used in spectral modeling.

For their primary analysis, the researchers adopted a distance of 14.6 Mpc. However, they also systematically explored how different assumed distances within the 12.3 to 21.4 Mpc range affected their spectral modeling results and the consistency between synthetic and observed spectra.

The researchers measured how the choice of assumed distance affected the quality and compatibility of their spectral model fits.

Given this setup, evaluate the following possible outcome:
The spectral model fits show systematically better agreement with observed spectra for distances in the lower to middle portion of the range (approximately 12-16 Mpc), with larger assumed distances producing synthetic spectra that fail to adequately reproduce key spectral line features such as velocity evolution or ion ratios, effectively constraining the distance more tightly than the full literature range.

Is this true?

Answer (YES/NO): YES